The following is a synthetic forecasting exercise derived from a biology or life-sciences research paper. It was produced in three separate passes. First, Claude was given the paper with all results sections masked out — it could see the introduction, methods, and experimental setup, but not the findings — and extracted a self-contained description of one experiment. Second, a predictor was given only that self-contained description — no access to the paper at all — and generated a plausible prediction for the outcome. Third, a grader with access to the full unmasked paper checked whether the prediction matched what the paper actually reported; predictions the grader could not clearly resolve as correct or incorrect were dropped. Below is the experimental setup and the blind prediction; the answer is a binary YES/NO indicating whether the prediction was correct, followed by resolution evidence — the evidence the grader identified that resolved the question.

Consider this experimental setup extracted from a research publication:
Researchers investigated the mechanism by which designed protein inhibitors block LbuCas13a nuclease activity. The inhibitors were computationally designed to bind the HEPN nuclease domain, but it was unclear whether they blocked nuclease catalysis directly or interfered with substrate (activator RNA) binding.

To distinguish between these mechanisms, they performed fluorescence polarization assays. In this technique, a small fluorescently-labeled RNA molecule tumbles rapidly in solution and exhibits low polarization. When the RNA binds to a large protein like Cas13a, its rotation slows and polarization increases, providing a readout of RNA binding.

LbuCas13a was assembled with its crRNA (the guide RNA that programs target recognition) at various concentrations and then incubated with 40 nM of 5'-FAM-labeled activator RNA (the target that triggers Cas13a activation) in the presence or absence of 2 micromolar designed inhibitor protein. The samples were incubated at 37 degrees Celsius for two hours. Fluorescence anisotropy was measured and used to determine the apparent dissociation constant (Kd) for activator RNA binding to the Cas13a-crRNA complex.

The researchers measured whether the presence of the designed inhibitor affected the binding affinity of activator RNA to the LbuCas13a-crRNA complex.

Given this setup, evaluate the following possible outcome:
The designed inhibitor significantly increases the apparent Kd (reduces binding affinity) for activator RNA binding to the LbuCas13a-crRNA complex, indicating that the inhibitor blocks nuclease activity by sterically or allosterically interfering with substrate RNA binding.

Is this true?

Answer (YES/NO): NO